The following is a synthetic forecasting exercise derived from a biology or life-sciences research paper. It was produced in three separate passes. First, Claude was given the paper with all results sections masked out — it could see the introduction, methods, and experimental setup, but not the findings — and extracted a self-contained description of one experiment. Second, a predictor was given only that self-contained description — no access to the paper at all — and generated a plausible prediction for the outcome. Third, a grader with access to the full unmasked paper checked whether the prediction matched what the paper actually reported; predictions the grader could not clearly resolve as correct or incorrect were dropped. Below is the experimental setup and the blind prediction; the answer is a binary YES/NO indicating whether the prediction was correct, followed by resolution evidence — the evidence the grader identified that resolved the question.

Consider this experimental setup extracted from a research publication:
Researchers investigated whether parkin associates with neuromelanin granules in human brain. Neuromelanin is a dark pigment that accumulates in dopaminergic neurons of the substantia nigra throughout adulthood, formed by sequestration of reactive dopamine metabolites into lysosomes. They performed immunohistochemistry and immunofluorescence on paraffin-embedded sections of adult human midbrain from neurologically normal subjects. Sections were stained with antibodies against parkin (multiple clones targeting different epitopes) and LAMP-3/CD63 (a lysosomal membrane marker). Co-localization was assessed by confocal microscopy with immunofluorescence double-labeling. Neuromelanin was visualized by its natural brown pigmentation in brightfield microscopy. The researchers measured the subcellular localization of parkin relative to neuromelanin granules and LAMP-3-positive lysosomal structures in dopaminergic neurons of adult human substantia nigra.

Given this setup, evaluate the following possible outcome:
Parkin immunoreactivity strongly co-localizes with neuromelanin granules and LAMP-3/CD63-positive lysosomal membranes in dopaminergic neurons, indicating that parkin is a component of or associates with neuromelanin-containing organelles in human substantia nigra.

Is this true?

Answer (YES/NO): YES